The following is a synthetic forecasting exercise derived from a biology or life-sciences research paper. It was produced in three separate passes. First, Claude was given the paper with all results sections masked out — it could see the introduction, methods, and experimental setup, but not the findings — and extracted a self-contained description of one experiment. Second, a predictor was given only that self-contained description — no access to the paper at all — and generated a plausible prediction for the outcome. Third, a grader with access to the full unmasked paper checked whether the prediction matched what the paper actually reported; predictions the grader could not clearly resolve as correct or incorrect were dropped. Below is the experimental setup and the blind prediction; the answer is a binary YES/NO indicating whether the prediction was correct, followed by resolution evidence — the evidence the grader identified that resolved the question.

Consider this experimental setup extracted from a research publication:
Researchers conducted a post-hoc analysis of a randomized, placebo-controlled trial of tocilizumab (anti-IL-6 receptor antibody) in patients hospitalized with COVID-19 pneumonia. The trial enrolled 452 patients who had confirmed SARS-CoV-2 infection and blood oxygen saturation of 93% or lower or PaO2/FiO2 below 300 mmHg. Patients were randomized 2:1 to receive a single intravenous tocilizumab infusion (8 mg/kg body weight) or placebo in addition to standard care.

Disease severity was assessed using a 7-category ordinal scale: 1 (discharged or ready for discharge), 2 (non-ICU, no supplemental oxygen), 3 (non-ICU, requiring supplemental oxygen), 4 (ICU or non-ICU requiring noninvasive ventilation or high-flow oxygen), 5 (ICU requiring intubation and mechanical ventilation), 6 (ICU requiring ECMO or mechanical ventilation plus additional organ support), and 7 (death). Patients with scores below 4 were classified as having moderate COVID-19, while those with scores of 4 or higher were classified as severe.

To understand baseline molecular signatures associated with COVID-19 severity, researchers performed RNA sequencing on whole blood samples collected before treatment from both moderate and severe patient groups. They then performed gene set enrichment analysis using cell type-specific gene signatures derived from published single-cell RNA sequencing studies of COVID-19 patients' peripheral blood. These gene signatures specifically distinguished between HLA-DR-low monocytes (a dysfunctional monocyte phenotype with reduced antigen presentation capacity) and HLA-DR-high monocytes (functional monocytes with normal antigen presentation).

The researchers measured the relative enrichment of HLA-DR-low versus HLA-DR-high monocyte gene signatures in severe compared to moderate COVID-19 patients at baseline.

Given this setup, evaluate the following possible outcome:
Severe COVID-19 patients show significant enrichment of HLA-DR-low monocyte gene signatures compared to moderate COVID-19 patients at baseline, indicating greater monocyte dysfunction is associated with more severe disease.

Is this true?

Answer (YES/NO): YES